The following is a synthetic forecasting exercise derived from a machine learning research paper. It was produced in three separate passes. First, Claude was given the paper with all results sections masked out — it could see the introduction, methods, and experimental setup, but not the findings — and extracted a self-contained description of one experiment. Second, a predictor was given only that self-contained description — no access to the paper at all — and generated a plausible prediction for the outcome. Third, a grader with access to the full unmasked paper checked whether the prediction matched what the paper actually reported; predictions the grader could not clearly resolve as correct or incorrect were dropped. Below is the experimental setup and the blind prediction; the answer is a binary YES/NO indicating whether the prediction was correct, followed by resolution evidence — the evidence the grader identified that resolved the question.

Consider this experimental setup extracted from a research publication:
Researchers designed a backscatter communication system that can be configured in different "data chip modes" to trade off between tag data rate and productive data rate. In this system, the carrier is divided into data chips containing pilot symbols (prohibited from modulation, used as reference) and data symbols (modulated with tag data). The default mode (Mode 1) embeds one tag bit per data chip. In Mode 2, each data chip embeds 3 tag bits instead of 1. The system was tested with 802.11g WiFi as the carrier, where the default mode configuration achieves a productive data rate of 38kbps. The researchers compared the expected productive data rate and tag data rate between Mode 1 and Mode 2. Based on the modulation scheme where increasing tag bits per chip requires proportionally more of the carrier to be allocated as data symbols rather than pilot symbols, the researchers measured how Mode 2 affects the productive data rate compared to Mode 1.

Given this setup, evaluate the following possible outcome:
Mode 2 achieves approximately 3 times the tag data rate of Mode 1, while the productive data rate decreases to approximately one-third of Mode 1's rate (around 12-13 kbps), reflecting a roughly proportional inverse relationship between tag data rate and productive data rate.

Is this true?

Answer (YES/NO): NO